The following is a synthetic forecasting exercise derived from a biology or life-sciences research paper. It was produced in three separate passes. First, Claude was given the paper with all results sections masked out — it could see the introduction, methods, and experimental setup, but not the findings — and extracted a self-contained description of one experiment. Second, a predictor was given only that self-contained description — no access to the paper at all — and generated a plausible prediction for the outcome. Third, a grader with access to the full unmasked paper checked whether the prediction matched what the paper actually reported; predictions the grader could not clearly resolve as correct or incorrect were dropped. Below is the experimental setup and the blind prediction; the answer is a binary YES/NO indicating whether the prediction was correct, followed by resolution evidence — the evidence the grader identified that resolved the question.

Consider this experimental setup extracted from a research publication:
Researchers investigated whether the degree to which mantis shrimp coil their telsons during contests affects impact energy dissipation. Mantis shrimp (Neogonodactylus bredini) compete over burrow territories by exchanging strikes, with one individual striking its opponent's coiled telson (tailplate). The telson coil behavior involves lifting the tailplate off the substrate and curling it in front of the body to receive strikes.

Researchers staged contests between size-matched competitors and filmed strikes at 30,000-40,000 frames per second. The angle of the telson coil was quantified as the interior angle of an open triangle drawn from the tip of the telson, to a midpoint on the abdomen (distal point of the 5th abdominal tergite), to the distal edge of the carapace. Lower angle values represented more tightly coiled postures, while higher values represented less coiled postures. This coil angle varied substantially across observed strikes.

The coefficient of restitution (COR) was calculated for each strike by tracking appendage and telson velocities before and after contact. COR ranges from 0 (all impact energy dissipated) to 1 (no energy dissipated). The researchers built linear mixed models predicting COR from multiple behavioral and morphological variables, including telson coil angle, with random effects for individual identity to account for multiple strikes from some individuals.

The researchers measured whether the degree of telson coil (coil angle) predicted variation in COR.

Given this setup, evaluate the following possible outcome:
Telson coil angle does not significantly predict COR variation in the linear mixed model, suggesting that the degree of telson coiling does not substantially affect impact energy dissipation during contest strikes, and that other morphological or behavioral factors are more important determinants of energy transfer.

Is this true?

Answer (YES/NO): YES